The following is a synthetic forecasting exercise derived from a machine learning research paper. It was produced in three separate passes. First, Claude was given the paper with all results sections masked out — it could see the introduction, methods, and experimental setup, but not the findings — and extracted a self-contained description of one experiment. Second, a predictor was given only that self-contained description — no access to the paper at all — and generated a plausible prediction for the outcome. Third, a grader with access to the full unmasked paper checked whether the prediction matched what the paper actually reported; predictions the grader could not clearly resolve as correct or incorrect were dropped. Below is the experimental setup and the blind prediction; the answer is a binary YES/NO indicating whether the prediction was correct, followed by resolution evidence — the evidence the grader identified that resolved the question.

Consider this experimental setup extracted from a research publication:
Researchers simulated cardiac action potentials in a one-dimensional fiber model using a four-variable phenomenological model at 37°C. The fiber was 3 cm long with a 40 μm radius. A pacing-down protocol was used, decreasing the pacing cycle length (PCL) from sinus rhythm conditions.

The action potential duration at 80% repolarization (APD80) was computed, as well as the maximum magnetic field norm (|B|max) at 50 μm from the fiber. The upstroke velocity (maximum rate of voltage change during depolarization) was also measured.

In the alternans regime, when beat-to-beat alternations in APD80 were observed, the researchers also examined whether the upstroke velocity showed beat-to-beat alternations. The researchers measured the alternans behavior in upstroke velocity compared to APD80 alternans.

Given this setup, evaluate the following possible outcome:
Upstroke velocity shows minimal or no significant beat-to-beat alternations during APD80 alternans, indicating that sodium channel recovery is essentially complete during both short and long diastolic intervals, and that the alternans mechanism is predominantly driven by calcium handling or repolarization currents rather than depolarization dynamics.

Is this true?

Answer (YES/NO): NO